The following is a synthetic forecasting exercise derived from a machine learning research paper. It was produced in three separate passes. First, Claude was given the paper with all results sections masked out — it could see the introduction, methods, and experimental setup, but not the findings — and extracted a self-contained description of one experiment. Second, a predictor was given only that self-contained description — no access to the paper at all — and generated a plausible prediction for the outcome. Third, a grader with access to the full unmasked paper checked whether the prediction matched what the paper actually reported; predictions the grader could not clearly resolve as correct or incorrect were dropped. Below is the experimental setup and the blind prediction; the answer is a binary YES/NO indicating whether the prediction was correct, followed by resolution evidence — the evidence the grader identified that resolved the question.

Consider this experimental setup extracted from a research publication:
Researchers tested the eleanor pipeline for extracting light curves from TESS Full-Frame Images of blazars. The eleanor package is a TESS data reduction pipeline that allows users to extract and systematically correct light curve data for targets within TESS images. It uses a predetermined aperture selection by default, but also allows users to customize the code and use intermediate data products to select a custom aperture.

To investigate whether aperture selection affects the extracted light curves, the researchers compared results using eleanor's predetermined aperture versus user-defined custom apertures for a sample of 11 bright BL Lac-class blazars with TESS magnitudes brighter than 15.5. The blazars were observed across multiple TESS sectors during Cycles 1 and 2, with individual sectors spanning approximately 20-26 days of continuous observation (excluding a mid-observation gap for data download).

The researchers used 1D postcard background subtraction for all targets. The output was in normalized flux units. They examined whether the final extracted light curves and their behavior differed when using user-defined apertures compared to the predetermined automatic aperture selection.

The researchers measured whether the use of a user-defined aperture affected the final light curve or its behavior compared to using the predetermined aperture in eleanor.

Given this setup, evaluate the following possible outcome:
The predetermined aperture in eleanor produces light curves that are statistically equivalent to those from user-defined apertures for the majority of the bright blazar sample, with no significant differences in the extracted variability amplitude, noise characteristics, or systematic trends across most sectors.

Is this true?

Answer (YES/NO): YES